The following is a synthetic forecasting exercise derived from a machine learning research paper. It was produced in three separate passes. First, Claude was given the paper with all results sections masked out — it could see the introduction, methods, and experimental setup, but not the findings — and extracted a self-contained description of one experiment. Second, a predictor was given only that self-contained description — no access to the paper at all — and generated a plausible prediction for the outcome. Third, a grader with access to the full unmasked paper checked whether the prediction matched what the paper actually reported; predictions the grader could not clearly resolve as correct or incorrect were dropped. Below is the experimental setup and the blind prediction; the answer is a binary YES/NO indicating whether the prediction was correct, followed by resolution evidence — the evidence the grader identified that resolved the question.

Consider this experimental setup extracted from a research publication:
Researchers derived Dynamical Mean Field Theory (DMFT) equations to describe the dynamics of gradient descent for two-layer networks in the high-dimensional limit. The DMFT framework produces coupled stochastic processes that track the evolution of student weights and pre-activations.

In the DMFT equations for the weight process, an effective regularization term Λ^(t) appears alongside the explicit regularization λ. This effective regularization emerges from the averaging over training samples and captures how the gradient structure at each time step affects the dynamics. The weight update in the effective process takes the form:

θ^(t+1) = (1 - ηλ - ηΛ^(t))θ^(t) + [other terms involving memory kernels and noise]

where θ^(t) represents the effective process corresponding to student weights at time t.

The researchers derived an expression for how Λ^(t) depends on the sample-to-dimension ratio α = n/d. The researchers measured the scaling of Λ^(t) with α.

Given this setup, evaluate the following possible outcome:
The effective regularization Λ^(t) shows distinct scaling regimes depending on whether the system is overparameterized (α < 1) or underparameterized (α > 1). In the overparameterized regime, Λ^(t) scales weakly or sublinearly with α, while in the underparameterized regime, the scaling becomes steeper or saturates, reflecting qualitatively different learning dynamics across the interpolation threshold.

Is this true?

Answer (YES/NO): NO